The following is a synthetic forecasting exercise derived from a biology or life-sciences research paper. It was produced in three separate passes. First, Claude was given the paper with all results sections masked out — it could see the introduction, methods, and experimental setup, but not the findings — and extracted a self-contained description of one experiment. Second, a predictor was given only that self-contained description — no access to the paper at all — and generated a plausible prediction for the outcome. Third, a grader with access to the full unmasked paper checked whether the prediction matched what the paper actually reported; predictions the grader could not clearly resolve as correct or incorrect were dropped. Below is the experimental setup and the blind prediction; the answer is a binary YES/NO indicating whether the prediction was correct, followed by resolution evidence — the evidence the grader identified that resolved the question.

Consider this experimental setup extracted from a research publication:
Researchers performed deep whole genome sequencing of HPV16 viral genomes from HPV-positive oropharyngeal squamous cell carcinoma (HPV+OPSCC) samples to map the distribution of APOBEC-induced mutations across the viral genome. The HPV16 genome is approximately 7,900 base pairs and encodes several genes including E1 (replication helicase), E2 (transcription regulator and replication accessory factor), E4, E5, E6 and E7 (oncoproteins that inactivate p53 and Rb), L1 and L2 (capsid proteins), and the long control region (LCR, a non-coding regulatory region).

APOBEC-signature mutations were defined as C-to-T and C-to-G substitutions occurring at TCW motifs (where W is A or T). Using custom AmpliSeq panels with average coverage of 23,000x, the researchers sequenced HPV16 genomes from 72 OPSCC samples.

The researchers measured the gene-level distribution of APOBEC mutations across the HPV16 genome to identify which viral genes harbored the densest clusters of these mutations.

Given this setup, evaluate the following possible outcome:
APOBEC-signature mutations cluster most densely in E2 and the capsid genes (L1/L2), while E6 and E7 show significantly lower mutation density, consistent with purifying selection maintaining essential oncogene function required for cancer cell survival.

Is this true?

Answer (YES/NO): NO